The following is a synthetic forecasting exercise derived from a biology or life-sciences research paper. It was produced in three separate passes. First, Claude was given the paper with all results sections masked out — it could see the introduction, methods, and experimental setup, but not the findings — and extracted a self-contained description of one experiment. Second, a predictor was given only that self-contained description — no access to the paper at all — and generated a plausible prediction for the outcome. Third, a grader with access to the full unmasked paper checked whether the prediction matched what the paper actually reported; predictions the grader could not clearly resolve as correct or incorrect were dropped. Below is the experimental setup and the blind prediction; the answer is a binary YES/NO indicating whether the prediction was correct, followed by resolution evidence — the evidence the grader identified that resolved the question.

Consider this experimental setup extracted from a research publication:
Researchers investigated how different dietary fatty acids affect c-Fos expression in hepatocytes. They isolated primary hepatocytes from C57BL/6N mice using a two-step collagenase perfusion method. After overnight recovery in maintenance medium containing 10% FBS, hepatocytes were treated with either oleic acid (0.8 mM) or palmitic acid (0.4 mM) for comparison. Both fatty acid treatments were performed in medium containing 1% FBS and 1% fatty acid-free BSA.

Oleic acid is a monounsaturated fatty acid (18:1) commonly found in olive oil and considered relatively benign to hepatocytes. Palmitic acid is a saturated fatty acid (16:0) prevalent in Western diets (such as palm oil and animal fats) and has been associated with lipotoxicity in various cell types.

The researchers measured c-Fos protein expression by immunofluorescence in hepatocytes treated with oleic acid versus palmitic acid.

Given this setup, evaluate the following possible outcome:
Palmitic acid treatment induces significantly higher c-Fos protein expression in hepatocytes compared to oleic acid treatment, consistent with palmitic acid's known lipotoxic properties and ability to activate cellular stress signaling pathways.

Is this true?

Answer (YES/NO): YES